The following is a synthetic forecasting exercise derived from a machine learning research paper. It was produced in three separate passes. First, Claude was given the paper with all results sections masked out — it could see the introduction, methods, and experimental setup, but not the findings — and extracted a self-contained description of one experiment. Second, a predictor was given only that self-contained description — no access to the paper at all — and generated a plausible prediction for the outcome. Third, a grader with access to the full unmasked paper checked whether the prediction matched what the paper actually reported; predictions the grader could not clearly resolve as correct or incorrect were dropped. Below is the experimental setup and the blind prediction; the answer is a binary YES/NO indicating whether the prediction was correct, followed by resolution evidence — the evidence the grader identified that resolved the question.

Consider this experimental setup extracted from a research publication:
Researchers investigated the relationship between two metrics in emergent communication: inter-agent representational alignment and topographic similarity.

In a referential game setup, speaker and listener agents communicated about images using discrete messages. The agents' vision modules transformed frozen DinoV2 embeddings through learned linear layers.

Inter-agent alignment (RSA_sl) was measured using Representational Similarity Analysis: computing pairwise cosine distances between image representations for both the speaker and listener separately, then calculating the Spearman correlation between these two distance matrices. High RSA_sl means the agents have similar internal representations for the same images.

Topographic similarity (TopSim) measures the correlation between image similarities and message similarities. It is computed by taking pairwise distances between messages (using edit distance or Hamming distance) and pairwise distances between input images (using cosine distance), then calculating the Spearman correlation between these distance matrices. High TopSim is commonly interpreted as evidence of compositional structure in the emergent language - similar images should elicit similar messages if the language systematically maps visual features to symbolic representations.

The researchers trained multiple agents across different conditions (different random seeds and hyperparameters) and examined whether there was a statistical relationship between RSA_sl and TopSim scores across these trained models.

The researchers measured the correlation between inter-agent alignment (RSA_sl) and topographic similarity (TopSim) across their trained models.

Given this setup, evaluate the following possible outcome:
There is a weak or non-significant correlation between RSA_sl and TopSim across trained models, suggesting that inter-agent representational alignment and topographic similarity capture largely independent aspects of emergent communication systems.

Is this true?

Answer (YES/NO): NO